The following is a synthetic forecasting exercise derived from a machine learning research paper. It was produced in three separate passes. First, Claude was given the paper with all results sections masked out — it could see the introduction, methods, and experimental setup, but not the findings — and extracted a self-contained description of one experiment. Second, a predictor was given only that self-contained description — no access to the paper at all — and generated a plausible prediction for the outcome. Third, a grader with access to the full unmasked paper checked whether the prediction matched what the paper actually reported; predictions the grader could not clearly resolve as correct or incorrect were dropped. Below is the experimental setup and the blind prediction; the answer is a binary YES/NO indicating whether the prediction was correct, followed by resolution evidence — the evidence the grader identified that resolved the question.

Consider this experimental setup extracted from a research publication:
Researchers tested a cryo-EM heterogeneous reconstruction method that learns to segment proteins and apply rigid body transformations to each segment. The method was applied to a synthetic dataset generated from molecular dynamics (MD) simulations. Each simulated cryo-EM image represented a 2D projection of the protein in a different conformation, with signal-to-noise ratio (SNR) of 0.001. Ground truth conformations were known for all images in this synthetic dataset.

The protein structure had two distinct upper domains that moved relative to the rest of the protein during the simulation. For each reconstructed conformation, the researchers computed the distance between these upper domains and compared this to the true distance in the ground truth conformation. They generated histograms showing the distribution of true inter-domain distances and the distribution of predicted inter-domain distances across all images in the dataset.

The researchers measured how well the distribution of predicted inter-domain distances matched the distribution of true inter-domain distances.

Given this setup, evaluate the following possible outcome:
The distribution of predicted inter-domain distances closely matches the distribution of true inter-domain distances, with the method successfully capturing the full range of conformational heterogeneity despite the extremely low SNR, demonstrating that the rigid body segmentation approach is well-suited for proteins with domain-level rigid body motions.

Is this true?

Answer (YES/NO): NO